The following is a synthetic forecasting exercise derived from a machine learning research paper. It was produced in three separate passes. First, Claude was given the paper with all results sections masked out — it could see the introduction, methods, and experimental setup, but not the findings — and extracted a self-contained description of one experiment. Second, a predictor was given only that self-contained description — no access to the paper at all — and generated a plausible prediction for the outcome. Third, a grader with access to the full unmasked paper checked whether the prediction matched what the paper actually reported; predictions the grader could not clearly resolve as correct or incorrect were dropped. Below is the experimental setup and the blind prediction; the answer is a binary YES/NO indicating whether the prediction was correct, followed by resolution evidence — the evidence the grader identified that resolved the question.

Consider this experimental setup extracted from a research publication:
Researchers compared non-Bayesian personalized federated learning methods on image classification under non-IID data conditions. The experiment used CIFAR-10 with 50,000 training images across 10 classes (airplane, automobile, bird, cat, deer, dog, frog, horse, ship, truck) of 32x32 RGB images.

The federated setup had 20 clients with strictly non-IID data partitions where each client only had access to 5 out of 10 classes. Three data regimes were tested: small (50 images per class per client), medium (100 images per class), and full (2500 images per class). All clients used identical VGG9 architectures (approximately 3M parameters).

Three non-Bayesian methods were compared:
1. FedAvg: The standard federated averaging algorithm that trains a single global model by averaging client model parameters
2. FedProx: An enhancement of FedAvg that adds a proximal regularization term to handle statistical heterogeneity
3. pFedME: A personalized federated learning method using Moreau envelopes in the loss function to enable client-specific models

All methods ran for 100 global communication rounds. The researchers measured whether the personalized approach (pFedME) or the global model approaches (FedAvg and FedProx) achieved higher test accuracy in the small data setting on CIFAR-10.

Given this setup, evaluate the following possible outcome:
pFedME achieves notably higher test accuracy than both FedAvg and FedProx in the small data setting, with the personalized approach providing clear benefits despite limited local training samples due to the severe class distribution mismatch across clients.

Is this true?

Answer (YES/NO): YES